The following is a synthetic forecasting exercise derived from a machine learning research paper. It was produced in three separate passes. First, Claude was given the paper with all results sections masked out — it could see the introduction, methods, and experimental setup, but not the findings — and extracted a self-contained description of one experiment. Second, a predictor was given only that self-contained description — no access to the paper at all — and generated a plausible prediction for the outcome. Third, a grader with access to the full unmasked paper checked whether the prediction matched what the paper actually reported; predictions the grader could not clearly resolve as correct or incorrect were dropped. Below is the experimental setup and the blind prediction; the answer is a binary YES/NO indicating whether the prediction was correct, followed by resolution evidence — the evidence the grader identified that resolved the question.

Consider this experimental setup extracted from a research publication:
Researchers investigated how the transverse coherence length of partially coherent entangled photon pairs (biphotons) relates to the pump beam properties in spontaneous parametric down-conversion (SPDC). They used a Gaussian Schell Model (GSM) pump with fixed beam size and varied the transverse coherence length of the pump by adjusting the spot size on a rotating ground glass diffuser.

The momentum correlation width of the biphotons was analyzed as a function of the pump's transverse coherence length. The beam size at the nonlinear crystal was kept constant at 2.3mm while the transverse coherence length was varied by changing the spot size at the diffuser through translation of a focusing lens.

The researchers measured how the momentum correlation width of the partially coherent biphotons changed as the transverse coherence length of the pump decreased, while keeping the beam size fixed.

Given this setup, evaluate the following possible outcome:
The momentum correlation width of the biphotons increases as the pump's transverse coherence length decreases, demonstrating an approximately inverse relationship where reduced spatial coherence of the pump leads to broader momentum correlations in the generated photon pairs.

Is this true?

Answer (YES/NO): YES